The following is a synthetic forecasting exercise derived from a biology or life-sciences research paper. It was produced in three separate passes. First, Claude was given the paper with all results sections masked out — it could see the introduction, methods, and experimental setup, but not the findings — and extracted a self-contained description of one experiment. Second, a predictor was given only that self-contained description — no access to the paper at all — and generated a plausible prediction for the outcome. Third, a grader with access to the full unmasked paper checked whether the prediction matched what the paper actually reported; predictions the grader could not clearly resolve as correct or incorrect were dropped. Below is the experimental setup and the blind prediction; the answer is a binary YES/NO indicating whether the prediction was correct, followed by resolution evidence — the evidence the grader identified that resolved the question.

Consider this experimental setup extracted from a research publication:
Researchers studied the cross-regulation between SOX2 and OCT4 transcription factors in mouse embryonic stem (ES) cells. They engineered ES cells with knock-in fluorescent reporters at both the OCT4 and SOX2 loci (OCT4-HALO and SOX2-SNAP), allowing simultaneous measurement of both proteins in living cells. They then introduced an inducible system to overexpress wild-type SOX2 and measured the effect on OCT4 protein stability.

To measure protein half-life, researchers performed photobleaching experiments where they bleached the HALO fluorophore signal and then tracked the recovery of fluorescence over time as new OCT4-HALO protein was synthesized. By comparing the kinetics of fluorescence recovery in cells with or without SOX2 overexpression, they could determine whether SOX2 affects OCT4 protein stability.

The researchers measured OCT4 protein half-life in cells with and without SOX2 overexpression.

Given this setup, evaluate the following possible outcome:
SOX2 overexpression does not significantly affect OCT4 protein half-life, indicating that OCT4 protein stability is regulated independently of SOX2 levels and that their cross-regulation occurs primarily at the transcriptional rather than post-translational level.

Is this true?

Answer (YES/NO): NO